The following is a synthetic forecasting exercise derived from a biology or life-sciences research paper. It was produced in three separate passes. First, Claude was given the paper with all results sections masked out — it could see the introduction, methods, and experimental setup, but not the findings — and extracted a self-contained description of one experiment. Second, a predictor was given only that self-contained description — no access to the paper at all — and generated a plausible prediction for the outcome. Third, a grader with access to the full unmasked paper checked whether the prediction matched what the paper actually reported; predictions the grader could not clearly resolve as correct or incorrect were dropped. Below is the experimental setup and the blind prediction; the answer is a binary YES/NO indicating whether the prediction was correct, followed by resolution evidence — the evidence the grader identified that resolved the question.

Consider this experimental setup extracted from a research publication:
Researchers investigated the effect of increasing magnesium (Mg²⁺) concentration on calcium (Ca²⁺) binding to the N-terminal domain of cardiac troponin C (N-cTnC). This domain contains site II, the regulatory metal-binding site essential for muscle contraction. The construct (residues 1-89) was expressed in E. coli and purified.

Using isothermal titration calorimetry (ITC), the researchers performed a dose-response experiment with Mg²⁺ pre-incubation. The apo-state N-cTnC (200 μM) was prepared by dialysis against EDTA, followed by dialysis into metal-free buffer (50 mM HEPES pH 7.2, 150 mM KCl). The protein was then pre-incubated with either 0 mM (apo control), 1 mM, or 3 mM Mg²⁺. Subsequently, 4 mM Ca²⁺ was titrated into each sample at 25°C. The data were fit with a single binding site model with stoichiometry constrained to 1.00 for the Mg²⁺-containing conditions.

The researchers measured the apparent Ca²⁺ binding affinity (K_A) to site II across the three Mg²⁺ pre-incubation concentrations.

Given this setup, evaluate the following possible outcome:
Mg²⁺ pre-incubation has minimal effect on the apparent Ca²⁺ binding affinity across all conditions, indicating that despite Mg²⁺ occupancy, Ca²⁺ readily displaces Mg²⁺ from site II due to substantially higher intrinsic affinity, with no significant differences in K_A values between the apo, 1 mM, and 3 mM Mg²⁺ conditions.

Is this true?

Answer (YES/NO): NO